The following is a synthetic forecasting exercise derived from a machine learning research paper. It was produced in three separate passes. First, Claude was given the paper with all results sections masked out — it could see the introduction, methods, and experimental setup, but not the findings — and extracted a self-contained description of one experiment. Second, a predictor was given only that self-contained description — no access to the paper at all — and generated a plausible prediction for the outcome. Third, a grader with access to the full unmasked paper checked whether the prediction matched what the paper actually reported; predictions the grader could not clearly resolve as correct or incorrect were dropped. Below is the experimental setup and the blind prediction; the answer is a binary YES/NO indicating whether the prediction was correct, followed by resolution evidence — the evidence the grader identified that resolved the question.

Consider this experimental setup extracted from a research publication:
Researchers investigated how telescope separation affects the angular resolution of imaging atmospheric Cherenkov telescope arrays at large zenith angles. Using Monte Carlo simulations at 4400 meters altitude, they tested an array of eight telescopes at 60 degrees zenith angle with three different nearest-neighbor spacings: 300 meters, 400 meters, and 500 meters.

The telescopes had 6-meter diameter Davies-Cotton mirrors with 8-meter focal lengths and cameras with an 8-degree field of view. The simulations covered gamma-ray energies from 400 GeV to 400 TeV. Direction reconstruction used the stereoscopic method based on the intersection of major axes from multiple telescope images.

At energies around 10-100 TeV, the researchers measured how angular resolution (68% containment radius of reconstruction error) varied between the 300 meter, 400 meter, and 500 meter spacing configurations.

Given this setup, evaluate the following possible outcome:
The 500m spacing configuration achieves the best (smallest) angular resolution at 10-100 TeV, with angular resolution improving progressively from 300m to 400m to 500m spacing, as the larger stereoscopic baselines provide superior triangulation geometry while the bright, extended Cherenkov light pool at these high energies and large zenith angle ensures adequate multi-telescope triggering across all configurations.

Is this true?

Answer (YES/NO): YES